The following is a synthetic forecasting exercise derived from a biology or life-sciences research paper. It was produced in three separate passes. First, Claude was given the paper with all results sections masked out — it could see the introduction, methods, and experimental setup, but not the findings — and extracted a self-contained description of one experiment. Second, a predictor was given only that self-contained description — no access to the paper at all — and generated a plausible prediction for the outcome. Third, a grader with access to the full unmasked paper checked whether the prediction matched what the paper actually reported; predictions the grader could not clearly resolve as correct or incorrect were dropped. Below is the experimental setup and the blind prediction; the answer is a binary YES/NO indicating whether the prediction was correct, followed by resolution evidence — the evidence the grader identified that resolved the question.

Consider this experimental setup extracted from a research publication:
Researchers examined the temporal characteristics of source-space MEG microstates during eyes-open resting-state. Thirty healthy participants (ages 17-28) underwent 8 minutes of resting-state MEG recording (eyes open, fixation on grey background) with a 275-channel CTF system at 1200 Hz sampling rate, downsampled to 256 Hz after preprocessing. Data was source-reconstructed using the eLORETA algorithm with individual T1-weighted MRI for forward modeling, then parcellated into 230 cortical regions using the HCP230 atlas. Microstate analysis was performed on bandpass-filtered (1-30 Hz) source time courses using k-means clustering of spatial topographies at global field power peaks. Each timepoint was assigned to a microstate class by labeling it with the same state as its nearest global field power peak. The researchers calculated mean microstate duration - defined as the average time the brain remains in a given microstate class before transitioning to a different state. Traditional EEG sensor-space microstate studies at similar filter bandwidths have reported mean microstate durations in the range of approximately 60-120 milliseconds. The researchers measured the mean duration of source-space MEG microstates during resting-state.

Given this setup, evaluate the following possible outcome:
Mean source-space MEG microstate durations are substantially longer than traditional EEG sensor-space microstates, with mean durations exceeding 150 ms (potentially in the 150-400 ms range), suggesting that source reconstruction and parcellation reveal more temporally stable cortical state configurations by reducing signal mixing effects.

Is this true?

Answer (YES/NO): NO